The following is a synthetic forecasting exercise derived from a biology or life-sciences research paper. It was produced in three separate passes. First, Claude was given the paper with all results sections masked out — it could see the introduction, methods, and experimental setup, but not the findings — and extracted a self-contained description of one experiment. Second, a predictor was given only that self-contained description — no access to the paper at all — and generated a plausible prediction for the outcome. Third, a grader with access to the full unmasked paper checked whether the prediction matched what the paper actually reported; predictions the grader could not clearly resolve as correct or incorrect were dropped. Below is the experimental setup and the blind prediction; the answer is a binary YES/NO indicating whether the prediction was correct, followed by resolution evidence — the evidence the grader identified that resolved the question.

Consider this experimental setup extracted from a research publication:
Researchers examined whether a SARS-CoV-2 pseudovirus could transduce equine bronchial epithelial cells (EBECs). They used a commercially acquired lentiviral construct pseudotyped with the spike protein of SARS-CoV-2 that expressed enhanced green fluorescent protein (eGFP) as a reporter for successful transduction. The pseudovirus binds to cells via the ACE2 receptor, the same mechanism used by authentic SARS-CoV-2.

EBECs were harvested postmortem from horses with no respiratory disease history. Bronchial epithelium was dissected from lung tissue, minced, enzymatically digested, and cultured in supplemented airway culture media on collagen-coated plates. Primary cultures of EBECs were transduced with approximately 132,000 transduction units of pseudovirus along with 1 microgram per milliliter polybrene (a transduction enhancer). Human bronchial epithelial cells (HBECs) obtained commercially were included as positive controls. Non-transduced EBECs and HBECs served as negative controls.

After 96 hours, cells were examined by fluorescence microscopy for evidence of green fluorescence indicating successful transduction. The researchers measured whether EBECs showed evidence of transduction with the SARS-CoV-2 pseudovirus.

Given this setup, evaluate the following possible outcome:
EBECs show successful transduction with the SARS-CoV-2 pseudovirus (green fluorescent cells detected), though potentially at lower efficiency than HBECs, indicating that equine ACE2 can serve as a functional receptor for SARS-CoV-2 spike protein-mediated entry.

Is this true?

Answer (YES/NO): YES